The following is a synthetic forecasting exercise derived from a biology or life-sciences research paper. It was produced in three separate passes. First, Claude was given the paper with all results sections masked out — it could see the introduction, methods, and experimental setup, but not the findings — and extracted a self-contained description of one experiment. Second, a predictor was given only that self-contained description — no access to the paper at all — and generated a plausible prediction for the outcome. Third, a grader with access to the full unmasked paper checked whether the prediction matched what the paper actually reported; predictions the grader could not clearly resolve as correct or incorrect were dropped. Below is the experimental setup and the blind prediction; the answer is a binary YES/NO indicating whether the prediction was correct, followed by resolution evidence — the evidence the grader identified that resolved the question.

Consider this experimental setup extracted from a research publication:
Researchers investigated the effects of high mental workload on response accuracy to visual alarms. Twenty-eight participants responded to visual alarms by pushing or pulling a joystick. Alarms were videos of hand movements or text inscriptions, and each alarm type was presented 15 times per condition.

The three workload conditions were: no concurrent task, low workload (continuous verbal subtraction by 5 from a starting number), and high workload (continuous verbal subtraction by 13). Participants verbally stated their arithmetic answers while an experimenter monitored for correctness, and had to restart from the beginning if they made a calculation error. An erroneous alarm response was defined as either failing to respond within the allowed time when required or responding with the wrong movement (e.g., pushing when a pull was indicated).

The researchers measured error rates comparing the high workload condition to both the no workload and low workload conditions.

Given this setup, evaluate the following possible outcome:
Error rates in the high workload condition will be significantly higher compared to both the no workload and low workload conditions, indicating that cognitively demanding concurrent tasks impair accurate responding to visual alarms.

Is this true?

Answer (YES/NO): YES